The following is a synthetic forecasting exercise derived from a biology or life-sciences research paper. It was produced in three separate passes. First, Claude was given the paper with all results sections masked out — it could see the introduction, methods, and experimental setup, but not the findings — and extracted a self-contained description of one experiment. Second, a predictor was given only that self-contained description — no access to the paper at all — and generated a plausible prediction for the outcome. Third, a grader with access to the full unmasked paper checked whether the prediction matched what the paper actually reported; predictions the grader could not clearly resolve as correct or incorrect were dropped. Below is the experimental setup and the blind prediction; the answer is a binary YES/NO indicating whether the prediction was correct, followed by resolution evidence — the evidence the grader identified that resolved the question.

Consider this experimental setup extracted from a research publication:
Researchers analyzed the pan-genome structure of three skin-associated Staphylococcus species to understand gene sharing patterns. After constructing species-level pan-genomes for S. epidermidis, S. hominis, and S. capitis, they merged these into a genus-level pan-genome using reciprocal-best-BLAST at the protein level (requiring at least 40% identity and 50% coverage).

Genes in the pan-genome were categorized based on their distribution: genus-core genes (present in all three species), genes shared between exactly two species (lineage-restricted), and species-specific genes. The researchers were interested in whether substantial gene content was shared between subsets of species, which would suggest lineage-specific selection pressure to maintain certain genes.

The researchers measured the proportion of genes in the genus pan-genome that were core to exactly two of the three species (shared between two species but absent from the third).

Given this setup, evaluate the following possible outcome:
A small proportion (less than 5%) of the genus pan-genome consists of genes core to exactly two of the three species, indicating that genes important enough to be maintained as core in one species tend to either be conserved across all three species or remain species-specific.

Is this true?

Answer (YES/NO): YES